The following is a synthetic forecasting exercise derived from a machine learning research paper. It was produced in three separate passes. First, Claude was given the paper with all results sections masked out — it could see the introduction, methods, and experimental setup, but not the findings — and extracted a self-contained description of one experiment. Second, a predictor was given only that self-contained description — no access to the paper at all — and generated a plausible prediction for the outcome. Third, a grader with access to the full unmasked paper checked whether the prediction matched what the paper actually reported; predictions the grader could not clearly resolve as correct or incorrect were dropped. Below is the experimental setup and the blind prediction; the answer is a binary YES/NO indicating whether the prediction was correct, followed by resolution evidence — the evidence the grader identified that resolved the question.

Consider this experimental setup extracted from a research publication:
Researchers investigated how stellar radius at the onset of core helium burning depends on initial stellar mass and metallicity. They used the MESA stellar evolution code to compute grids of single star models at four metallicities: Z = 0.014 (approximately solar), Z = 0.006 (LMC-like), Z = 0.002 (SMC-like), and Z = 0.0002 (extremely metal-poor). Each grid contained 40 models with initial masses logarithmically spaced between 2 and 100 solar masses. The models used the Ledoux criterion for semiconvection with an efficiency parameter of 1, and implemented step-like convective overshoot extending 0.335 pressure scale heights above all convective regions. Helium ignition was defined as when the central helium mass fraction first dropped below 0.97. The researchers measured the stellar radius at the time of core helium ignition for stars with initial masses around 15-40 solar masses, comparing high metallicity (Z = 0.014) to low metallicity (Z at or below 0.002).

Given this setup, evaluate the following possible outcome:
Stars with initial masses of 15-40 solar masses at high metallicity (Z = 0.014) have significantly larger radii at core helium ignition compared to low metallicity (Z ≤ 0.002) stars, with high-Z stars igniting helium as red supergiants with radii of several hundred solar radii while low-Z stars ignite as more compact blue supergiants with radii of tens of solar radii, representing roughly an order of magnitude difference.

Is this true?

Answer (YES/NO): NO